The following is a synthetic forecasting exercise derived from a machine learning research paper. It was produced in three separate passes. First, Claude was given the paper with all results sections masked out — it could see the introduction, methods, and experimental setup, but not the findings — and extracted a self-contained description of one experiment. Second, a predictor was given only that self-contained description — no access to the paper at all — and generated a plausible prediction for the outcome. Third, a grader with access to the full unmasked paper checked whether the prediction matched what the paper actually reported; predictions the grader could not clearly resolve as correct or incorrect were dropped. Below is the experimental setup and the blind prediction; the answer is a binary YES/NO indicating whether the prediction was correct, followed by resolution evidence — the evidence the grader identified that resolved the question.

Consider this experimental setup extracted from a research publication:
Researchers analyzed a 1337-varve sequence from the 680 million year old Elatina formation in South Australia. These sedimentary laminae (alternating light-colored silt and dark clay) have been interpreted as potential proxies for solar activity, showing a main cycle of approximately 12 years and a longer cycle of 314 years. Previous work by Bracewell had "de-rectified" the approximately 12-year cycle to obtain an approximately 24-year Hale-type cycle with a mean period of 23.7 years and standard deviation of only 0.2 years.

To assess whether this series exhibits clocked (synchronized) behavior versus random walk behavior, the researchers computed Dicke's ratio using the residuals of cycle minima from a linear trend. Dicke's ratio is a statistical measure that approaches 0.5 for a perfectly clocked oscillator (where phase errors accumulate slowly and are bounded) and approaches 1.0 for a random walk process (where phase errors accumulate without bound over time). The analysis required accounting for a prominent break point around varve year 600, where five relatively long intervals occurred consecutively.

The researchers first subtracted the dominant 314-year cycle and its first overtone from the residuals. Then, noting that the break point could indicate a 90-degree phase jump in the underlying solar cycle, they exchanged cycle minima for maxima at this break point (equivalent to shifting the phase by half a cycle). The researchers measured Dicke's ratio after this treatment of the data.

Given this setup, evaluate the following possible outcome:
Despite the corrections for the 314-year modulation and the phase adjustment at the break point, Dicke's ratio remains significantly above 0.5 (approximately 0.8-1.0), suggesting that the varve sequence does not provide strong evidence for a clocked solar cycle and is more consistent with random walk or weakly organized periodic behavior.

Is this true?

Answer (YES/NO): NO